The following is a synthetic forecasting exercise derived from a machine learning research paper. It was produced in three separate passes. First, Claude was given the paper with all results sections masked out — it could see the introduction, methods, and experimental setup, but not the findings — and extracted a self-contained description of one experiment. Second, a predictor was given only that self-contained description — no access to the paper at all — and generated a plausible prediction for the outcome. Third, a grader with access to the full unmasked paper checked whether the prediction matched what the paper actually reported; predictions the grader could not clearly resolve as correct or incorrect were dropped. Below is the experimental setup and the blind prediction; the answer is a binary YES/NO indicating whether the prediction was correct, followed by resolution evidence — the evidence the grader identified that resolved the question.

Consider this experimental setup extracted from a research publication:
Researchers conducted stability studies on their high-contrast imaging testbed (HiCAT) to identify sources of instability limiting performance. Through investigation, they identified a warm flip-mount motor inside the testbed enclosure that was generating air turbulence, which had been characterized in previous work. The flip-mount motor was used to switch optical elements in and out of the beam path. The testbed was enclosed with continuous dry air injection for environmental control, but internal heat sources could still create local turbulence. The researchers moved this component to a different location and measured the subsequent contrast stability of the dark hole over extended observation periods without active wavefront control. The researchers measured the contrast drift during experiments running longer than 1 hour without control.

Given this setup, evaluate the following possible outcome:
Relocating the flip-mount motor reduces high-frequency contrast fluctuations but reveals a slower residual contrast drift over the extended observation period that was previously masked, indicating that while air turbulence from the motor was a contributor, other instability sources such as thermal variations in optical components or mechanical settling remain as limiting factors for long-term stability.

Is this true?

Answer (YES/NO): NO